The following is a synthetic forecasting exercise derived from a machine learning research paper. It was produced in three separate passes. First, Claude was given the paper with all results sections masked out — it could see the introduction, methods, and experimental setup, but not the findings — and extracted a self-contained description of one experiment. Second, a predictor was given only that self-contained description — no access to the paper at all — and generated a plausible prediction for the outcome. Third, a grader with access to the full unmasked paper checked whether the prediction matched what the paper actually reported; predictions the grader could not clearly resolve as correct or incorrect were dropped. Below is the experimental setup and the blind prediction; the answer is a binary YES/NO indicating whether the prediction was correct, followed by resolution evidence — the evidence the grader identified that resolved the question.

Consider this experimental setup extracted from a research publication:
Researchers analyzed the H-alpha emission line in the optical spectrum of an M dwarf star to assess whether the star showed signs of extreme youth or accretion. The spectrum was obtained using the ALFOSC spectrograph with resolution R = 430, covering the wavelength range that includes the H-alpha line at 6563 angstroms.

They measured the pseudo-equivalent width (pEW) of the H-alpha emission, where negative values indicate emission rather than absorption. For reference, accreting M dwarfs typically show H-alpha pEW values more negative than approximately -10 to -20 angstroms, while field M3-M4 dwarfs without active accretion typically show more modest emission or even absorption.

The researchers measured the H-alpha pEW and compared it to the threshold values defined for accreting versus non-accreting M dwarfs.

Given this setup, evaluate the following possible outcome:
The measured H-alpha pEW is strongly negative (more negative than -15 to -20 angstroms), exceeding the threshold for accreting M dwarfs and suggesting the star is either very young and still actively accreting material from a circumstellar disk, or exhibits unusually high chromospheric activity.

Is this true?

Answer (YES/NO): NO